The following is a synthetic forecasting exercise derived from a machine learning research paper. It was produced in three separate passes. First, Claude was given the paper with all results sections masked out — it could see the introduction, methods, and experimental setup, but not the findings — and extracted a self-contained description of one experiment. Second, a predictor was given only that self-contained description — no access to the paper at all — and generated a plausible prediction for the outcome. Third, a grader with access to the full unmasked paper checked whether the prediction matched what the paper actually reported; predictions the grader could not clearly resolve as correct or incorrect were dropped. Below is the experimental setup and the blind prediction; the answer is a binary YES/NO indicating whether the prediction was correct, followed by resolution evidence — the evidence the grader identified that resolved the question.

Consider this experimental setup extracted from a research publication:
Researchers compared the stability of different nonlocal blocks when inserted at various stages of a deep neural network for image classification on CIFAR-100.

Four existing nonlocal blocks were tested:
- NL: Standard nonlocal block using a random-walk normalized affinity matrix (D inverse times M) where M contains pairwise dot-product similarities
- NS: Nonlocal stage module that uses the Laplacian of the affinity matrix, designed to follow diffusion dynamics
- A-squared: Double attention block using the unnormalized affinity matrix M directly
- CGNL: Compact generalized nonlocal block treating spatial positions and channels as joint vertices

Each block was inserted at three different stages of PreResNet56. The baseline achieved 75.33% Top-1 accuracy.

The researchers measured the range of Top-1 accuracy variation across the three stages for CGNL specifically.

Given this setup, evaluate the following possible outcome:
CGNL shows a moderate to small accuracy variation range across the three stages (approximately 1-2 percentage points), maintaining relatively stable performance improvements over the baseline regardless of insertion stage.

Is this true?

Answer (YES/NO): NO